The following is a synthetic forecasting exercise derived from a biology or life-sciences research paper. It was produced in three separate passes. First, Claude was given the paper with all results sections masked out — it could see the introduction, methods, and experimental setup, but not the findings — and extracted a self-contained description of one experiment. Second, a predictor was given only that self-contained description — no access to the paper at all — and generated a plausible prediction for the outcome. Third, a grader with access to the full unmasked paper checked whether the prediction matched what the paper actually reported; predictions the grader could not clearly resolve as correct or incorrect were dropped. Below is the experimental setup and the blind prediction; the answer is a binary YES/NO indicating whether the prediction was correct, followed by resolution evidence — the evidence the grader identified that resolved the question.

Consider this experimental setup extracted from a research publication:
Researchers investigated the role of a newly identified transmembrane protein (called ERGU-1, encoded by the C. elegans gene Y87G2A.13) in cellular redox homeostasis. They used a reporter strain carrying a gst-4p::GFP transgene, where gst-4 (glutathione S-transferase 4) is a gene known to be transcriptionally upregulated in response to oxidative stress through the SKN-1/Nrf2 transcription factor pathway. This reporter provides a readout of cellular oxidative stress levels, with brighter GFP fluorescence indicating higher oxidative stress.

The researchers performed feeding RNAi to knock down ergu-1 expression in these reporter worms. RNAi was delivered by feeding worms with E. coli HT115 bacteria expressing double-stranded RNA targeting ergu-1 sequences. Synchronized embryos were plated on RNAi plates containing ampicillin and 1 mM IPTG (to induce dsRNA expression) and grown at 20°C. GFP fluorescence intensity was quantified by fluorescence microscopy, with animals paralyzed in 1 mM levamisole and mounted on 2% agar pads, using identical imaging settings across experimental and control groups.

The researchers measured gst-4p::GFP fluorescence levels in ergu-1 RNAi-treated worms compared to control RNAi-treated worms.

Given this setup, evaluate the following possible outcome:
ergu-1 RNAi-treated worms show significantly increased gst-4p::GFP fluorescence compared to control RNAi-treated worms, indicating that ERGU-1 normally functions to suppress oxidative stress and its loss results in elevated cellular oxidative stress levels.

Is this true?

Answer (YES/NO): YES